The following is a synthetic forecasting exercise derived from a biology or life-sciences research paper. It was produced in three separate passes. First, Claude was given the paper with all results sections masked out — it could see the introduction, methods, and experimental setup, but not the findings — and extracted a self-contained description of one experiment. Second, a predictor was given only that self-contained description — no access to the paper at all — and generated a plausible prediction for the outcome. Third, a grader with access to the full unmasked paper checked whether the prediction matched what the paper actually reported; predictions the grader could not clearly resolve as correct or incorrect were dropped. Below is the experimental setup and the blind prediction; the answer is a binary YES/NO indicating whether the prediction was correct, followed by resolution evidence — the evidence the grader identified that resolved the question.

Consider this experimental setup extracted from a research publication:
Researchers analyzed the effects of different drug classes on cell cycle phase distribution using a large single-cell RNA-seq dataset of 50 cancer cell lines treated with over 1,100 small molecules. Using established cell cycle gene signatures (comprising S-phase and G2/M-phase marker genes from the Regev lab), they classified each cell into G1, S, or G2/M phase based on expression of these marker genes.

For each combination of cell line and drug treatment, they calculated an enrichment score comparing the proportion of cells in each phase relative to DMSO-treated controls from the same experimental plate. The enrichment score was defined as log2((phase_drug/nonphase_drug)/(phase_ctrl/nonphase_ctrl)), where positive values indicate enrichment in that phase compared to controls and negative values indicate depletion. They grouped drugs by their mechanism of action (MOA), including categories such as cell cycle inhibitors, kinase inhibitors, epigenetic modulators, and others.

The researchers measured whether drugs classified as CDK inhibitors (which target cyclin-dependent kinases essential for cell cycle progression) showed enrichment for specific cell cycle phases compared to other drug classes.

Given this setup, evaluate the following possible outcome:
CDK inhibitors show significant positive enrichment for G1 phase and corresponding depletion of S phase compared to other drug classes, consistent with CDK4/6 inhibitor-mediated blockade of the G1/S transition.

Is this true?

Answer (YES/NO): NO